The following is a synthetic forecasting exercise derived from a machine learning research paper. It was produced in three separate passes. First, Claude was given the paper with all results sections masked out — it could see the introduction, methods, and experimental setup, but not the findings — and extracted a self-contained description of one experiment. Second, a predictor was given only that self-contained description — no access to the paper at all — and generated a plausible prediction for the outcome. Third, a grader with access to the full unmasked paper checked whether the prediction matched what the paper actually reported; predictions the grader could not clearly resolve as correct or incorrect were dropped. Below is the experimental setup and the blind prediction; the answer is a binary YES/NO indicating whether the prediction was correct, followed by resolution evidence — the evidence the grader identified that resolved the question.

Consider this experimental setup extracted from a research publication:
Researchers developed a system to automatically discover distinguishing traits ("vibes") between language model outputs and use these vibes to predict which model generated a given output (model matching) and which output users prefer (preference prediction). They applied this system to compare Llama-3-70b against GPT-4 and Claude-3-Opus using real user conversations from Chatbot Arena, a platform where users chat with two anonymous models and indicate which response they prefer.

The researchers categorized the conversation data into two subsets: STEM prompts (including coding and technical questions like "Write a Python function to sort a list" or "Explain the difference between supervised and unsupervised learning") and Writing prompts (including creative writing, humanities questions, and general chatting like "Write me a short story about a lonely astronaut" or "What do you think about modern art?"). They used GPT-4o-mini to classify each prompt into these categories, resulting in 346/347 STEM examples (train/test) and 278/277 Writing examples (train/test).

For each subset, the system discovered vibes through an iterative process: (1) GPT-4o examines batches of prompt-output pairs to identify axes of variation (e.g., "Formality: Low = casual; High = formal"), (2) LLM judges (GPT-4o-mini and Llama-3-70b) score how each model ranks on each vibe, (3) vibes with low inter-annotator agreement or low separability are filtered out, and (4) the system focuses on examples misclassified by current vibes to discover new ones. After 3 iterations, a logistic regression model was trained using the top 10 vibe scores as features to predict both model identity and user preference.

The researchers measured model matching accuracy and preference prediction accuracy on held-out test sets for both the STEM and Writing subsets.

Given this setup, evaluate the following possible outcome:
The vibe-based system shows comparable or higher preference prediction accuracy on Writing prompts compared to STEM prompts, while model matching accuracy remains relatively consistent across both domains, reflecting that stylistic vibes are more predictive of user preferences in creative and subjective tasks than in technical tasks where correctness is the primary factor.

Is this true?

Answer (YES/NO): NO